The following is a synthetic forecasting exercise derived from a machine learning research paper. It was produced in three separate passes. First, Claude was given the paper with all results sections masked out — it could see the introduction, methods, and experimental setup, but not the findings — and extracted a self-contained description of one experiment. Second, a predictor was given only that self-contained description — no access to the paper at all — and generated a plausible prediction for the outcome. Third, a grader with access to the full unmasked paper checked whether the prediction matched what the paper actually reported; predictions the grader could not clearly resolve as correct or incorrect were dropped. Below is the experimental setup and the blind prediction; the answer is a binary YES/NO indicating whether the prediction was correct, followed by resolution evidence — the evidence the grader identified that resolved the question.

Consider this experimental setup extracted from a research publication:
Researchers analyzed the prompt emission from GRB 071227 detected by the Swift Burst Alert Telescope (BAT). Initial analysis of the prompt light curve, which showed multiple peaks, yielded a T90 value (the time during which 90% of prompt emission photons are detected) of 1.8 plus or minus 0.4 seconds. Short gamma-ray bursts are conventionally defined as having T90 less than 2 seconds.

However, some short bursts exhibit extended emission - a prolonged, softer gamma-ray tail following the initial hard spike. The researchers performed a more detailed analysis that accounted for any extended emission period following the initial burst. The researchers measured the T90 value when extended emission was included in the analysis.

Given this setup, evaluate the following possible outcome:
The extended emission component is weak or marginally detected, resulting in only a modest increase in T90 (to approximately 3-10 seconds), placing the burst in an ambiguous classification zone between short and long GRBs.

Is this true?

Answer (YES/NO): NO